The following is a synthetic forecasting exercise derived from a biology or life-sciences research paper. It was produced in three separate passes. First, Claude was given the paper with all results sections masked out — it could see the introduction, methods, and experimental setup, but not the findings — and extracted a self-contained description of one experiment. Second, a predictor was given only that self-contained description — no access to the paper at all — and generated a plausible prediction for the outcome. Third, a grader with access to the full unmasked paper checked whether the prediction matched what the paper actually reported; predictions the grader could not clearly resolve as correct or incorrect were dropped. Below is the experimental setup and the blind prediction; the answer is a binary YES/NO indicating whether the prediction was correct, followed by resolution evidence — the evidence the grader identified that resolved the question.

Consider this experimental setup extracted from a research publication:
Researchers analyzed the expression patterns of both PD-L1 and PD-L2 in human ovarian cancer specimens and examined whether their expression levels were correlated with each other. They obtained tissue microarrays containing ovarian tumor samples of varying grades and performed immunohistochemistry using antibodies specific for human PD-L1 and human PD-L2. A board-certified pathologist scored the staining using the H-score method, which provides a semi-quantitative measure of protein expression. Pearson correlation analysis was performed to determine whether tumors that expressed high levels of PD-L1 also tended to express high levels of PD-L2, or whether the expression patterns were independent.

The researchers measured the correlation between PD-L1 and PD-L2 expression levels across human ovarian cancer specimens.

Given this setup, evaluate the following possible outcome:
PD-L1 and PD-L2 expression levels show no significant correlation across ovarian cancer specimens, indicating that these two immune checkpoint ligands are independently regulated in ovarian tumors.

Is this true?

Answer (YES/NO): NO